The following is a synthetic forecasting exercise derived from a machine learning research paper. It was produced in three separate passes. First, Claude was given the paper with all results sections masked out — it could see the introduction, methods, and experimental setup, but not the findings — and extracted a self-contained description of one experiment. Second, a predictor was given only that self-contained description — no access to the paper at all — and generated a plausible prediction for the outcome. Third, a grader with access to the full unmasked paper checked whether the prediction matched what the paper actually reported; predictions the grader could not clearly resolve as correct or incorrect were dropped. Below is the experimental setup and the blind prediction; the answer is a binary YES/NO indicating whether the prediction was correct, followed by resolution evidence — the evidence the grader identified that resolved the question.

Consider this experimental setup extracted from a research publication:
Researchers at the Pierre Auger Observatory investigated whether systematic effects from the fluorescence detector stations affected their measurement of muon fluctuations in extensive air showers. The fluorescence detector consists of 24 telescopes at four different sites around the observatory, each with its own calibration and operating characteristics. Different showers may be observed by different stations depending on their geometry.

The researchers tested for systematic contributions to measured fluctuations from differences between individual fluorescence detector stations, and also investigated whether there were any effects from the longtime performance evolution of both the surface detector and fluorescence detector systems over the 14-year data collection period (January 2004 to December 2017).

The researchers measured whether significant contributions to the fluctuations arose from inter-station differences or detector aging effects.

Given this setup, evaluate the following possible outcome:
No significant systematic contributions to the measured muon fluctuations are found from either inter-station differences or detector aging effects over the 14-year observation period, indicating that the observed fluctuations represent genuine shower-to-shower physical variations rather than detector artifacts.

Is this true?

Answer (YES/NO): YES